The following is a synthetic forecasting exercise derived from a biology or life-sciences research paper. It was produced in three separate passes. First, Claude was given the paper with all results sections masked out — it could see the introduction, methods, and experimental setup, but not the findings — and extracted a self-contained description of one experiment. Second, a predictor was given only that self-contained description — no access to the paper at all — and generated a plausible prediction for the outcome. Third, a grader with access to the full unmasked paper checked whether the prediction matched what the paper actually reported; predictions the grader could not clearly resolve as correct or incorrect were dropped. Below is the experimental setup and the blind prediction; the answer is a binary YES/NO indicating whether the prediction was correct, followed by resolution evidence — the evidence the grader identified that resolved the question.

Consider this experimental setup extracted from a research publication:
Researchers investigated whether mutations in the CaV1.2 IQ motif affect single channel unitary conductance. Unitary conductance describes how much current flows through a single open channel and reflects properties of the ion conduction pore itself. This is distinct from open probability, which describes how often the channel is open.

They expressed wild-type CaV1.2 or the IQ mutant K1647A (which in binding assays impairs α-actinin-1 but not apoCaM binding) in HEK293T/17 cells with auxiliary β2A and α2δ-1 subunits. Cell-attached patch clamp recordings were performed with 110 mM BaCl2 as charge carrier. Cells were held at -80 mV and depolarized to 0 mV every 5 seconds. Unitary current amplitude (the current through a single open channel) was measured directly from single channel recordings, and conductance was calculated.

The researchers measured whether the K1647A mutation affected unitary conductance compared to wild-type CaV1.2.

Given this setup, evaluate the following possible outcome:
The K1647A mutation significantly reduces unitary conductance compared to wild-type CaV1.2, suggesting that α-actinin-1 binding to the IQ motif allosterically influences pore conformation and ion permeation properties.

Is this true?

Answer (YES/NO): NO